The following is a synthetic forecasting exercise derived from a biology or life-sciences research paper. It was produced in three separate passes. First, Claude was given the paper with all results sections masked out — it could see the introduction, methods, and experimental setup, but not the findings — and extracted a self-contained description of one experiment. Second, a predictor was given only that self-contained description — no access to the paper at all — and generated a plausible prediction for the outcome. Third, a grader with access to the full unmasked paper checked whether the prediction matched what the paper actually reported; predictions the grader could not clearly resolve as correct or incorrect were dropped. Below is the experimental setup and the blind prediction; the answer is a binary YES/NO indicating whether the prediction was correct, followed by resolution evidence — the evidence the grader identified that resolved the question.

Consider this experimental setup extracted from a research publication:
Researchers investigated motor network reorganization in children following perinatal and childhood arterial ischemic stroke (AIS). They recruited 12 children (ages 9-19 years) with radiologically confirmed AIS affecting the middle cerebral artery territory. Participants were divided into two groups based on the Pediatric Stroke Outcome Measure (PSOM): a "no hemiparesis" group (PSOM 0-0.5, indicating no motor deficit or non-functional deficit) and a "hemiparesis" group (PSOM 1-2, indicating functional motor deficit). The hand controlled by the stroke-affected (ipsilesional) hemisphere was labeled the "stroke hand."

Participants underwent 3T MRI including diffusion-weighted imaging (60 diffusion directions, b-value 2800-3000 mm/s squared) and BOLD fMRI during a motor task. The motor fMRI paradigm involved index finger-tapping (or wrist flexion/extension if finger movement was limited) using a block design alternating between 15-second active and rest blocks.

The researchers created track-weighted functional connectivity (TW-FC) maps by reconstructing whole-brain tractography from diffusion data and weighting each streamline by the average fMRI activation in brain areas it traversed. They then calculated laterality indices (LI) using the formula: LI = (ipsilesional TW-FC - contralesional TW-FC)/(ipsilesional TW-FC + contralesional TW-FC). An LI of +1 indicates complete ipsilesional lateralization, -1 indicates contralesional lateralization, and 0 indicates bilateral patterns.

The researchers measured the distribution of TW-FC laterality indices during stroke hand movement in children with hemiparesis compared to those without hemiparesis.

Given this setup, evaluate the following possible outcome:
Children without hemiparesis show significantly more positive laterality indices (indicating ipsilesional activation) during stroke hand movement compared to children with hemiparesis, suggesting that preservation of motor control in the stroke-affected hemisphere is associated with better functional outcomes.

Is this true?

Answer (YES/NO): NO